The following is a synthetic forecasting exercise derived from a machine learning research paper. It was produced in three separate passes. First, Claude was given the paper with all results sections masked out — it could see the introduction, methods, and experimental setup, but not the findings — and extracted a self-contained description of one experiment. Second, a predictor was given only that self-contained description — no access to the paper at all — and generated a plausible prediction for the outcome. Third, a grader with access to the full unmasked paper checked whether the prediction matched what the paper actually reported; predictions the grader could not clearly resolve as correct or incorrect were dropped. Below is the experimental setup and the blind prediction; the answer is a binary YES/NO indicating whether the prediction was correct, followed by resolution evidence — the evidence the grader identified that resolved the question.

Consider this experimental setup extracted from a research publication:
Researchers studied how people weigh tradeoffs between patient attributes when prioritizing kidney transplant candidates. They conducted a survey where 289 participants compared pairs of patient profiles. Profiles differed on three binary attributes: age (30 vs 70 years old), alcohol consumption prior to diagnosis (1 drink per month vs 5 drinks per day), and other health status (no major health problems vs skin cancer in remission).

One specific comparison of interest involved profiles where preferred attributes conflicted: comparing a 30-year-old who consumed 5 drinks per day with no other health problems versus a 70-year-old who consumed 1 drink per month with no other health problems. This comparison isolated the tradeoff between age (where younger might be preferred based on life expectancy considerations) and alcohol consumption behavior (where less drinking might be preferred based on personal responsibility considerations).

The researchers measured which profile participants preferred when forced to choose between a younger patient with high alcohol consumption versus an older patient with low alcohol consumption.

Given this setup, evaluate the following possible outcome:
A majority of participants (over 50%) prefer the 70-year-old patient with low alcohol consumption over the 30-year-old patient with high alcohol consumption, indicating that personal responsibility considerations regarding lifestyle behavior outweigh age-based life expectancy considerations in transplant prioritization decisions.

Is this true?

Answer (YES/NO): NO